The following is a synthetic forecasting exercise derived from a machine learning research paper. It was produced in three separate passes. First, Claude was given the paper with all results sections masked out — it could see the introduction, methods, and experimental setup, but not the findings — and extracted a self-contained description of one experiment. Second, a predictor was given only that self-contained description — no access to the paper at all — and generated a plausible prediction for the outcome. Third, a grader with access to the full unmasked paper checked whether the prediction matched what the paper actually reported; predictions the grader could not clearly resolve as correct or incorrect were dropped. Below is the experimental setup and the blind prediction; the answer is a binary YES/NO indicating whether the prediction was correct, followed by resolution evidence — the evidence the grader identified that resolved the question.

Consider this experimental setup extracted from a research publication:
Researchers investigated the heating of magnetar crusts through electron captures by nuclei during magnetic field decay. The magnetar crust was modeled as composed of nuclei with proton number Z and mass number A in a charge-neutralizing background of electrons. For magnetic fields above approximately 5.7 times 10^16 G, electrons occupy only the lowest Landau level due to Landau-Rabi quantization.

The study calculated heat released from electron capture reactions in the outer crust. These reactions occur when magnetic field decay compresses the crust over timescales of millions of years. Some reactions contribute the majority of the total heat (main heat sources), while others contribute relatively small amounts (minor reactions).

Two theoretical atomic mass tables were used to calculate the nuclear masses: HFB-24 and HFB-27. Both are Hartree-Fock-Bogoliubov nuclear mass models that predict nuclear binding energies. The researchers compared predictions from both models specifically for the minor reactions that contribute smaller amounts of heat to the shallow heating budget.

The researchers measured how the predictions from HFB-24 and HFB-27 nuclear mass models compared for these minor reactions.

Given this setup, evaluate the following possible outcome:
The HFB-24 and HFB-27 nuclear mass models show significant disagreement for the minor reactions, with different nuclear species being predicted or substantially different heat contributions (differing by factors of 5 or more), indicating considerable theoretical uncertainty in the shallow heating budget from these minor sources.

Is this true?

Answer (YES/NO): NO